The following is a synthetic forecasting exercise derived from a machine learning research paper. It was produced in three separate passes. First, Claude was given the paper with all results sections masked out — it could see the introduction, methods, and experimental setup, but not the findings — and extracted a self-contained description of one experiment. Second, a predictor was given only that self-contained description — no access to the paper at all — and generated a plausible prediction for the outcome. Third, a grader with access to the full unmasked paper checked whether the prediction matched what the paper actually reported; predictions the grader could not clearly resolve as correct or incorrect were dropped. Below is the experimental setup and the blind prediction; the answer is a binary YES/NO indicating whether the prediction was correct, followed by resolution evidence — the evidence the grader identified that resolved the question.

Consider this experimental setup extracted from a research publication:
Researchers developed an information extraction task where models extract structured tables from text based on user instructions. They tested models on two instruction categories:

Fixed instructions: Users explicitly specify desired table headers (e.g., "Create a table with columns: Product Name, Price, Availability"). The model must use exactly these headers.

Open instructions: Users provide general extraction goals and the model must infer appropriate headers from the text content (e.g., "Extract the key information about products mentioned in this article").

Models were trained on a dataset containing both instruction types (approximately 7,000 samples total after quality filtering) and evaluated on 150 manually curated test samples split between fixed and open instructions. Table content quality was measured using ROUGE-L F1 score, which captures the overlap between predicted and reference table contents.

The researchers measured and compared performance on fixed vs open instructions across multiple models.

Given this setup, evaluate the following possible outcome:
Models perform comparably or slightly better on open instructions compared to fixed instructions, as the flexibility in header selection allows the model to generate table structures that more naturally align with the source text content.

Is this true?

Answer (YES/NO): NO